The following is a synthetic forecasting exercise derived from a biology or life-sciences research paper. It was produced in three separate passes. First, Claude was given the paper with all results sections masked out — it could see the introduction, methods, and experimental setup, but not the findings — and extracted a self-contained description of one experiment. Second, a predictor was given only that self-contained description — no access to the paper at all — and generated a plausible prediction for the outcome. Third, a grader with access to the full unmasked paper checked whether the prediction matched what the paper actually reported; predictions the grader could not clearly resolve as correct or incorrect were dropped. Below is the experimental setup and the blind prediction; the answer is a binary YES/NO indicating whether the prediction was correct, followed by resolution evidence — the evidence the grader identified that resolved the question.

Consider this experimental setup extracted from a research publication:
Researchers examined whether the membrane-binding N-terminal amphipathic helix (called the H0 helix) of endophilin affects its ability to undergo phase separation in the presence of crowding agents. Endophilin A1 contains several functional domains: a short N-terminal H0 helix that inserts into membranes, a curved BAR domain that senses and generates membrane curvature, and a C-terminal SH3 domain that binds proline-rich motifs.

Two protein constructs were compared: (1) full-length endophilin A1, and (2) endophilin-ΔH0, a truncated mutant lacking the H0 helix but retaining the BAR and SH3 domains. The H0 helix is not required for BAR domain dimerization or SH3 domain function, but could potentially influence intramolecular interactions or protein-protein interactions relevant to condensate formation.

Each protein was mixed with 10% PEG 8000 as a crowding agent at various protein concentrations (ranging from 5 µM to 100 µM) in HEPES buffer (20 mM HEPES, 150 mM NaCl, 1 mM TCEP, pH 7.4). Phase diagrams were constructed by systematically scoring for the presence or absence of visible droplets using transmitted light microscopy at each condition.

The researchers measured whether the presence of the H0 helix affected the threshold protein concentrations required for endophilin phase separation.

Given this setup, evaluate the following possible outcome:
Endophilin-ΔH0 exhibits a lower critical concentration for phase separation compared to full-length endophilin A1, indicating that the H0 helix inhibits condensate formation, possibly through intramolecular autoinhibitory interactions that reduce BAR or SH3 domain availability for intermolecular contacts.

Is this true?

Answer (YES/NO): NO